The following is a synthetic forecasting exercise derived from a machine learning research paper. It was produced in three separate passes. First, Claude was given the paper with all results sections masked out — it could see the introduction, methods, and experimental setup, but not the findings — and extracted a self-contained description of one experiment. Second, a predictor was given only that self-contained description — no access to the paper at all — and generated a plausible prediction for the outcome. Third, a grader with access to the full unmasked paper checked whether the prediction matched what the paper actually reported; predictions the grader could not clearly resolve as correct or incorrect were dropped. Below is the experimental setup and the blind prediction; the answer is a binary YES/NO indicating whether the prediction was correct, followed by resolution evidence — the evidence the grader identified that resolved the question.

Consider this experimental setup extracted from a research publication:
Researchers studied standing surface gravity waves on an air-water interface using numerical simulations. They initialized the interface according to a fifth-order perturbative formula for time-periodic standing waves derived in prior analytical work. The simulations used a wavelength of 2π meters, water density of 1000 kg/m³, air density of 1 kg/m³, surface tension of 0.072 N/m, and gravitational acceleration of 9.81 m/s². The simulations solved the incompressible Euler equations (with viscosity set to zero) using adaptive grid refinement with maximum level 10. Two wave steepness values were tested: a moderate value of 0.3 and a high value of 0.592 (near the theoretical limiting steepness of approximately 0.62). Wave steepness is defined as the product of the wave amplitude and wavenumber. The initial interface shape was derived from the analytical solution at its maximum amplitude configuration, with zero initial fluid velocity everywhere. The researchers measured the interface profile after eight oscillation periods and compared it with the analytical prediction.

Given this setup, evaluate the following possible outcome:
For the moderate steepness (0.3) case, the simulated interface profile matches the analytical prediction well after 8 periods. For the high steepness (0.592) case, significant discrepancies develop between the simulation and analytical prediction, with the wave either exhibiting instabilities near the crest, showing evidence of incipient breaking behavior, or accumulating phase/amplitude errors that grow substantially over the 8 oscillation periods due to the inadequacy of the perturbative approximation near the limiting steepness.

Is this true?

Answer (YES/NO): NO